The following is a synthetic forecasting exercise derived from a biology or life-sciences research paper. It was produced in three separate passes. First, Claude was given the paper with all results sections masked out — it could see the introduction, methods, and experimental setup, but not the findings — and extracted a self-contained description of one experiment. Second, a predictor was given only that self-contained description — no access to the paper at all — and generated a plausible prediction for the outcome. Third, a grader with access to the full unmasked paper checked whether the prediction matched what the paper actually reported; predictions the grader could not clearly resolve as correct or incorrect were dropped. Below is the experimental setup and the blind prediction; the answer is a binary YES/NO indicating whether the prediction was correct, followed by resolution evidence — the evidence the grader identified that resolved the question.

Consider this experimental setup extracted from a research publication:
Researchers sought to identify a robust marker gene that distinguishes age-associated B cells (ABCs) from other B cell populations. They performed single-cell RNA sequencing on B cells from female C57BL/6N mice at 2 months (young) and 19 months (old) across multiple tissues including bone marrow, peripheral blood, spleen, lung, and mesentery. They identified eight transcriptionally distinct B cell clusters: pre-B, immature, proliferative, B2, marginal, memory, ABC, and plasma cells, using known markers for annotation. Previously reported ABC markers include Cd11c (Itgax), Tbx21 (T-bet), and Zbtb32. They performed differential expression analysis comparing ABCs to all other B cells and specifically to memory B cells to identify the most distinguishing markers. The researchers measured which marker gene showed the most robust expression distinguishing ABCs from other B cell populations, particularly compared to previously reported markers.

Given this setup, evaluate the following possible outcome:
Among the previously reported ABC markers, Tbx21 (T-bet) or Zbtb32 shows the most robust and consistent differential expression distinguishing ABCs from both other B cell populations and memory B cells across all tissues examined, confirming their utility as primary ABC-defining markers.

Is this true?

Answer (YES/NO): NO